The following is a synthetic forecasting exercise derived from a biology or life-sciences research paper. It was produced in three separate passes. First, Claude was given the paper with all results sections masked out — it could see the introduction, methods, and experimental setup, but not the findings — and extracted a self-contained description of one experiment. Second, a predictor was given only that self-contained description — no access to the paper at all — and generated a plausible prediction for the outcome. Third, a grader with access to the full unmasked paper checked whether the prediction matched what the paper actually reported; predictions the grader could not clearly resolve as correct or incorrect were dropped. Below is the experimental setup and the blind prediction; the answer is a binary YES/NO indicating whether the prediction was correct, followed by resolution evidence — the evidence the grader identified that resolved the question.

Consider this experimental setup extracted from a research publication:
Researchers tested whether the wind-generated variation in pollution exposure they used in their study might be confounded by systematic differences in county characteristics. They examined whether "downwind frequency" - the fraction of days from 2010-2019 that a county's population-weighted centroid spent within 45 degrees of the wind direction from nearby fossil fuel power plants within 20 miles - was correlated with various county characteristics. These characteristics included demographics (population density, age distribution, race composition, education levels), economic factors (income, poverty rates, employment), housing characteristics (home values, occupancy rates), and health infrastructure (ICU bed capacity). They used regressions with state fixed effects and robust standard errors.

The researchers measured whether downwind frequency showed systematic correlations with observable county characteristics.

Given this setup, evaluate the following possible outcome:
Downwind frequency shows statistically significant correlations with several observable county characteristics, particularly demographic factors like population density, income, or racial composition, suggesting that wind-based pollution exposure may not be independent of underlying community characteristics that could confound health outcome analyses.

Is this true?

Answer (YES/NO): NO